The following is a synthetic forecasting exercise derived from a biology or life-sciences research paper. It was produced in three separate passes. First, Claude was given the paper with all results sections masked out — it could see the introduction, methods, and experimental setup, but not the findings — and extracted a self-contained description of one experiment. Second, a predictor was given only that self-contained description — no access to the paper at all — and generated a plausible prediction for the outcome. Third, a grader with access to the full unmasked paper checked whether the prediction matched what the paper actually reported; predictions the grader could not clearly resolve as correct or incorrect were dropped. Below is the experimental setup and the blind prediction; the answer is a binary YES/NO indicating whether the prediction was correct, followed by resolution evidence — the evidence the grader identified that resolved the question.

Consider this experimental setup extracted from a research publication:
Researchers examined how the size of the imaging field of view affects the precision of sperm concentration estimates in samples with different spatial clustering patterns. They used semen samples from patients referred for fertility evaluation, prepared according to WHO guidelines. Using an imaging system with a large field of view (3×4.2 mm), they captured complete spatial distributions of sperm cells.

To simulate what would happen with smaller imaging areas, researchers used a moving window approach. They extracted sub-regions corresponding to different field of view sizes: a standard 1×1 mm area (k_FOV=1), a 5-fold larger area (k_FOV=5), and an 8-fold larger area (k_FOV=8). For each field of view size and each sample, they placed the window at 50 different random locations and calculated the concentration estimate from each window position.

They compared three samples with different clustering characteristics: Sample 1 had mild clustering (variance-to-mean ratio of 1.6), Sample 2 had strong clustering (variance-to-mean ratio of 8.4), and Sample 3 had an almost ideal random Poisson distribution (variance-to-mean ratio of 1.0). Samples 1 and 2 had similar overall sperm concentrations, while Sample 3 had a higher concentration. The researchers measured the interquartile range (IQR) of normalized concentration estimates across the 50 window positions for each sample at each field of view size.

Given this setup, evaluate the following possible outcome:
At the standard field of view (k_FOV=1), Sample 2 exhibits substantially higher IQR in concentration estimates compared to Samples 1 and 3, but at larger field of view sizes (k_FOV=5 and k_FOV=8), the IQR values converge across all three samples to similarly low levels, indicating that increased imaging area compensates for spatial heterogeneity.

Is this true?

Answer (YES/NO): NO